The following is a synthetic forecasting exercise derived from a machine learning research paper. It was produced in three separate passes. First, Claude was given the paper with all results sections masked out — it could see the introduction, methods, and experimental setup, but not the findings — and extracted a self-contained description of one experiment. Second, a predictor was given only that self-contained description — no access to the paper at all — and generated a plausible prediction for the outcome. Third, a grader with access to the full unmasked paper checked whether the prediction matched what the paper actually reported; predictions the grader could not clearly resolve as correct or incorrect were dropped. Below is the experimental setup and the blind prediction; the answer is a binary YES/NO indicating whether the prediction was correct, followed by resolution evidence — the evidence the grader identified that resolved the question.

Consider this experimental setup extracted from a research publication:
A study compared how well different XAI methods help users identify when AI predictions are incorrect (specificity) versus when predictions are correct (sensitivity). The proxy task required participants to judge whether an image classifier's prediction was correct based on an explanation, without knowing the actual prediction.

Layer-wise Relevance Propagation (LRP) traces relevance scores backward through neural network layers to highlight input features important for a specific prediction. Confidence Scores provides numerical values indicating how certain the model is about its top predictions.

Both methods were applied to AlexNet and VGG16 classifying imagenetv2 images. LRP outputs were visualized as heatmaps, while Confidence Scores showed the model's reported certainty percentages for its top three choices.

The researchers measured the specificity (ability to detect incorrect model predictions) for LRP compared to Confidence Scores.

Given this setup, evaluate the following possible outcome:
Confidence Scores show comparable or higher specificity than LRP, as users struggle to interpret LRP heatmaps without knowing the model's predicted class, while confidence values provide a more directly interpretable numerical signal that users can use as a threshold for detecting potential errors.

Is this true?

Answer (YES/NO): YES